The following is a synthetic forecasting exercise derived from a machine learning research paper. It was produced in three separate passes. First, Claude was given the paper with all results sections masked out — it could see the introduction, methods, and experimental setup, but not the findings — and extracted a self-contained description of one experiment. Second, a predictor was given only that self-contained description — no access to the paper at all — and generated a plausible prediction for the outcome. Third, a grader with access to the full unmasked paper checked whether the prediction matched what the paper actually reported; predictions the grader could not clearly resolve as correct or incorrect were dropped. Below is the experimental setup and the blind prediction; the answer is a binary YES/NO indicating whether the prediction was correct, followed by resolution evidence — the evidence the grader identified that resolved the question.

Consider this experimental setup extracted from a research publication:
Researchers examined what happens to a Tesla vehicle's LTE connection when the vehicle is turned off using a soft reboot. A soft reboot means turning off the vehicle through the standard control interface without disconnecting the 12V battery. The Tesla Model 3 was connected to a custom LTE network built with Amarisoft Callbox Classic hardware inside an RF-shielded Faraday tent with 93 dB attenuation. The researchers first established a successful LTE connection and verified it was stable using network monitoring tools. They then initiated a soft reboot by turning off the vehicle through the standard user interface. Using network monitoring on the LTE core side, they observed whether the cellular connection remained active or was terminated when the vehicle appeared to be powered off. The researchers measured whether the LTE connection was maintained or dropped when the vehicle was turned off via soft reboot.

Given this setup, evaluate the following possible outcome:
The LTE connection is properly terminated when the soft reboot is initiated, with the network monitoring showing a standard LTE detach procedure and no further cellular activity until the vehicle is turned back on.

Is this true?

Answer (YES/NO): NO